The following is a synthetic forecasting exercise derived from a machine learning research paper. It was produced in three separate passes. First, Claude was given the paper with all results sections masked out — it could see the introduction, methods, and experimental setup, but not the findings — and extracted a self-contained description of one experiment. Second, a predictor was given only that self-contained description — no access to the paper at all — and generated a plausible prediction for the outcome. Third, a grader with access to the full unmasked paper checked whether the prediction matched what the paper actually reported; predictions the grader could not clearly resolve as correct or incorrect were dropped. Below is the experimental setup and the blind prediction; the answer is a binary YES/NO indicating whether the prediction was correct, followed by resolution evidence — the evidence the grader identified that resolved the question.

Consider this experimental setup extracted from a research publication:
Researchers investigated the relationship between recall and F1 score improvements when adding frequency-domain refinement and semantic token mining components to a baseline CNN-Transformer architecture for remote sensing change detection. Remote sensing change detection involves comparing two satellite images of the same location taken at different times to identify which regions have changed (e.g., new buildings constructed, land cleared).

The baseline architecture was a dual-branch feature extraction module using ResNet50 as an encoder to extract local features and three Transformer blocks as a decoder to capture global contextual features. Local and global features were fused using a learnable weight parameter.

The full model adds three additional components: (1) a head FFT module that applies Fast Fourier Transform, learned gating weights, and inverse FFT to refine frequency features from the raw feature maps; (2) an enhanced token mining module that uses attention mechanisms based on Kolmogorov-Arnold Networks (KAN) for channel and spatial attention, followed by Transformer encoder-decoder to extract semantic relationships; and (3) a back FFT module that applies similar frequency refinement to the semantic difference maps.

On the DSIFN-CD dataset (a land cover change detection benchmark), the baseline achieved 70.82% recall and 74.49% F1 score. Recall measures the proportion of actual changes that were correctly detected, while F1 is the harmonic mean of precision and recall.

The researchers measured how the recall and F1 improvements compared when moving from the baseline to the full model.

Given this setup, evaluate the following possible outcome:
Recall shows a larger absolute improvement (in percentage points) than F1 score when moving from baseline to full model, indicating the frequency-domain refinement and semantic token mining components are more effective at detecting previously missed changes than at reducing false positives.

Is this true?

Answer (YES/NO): YES